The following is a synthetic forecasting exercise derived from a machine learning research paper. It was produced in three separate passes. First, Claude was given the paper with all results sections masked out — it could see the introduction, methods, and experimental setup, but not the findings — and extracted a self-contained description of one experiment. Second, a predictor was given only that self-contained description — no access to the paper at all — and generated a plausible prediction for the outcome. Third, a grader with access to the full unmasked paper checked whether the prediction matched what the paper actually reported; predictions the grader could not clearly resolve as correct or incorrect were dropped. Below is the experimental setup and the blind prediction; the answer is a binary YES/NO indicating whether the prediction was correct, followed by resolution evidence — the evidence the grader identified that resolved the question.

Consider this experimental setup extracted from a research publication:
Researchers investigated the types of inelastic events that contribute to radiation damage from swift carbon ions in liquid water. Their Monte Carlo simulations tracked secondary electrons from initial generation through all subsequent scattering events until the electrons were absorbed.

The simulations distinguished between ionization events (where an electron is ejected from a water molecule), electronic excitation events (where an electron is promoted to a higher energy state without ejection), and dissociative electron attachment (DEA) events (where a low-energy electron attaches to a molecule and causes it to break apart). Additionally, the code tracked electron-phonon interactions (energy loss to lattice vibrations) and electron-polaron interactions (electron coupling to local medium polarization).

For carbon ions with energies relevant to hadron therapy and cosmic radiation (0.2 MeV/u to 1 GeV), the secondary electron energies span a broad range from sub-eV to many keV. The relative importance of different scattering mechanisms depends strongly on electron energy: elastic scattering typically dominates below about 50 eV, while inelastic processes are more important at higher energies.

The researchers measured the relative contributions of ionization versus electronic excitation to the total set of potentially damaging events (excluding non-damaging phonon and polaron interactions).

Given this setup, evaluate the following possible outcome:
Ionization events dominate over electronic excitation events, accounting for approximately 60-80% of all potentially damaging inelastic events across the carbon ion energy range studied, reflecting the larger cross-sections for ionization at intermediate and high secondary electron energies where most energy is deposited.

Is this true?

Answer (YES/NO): YES